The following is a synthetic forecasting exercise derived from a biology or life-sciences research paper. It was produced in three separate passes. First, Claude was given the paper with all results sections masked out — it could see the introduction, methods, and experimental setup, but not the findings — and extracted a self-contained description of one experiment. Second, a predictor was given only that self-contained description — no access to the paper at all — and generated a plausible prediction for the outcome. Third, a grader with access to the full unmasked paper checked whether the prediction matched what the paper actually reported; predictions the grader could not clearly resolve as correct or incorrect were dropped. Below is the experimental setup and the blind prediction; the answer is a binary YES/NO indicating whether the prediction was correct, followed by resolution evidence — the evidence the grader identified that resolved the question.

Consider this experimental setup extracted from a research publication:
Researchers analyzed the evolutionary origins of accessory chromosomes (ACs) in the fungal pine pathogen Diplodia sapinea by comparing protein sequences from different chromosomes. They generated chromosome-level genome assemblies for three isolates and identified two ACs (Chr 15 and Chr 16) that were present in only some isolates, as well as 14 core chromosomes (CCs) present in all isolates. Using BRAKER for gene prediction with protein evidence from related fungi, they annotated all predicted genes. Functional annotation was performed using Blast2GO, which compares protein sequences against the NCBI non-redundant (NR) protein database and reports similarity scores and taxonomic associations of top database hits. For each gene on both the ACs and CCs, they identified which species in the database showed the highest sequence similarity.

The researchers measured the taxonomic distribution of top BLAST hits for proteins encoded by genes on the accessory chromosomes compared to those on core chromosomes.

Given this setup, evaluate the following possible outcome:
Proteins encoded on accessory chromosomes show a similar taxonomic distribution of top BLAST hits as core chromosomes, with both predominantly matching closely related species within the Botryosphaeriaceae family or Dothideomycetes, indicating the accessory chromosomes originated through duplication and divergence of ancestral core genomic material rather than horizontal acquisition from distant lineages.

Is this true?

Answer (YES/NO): NO